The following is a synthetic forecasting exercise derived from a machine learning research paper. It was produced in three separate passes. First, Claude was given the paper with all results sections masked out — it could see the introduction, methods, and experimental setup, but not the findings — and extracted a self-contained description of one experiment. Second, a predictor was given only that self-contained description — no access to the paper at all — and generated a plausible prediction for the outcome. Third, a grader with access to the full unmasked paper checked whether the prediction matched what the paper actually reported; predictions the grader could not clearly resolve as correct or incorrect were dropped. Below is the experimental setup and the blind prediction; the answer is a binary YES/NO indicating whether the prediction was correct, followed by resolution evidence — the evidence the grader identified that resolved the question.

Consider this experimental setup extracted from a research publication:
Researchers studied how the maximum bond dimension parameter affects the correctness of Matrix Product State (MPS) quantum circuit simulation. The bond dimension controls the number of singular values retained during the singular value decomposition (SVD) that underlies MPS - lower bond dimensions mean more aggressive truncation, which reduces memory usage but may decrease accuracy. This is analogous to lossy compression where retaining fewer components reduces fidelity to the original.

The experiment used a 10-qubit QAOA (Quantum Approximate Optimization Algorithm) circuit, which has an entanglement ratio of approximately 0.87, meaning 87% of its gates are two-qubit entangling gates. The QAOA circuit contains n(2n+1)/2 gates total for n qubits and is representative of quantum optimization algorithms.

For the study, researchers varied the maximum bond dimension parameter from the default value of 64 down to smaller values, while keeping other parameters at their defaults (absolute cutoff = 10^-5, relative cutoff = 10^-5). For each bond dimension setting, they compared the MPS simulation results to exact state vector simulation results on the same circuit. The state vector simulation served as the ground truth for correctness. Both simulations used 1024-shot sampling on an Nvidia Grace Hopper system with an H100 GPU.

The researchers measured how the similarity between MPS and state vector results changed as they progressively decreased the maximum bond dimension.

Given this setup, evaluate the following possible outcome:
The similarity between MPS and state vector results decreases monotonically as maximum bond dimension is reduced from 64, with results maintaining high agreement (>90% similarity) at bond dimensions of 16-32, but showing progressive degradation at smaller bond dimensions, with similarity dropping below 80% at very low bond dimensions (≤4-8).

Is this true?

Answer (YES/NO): NO